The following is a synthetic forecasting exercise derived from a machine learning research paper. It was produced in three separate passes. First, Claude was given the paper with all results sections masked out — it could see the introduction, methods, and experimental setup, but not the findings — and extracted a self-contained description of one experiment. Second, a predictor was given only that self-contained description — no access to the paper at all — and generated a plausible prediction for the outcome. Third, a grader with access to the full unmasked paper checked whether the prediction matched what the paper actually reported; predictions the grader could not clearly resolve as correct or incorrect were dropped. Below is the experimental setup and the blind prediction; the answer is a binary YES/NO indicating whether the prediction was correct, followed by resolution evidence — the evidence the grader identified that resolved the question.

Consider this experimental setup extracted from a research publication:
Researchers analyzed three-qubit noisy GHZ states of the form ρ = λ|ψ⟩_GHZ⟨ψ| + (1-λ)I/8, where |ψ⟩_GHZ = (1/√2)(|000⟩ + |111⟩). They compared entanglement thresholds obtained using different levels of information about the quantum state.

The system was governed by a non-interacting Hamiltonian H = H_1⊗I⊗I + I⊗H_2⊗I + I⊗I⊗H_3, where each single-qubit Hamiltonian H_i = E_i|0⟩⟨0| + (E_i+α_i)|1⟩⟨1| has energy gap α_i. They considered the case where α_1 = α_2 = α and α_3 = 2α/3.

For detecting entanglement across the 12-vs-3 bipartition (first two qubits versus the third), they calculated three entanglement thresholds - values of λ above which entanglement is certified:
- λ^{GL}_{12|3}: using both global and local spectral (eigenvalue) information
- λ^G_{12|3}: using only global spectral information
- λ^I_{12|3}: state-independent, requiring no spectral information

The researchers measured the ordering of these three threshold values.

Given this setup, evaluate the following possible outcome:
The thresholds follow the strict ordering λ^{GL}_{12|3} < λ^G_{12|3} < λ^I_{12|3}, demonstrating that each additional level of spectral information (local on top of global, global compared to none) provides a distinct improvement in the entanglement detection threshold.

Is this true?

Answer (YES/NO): YES